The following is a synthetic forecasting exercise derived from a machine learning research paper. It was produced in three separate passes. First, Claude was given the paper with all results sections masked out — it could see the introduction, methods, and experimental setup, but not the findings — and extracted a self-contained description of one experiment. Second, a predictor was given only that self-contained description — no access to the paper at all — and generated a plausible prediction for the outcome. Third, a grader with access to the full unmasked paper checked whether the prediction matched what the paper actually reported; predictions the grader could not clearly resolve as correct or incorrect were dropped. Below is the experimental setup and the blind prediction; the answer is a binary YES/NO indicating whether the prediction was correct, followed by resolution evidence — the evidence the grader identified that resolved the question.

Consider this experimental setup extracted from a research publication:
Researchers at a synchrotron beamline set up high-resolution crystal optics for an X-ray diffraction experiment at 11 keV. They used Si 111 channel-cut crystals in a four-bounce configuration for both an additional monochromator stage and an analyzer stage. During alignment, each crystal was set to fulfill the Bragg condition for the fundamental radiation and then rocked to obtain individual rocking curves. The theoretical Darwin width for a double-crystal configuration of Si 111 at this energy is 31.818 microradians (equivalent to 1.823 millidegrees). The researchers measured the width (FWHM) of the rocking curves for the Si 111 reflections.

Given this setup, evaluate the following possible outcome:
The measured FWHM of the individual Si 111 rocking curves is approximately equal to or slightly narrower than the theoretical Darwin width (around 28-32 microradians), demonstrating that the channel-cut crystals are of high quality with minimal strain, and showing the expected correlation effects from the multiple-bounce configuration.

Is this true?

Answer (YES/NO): NO